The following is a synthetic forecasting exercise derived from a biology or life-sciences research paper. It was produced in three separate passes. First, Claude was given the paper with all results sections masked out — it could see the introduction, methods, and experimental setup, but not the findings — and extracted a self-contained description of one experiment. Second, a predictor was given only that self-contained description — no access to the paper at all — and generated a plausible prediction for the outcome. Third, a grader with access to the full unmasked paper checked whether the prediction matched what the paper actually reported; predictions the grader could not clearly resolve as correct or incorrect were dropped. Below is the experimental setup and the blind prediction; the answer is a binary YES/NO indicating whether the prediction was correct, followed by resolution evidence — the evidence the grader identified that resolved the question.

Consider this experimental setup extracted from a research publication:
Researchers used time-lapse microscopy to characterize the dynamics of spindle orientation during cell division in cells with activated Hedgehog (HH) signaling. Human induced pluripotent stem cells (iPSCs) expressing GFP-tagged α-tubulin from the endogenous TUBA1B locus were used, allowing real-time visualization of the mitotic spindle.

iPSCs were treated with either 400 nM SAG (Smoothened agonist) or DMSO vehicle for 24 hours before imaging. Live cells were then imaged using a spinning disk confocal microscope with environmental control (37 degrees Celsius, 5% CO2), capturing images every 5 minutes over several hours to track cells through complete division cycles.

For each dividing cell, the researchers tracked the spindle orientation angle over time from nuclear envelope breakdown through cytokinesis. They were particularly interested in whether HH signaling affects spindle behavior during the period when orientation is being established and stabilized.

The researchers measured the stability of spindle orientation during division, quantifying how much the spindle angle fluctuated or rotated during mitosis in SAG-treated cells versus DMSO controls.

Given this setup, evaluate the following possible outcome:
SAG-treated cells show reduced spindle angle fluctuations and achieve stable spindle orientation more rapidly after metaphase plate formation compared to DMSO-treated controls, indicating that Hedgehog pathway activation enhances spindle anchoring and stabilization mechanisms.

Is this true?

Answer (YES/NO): NO